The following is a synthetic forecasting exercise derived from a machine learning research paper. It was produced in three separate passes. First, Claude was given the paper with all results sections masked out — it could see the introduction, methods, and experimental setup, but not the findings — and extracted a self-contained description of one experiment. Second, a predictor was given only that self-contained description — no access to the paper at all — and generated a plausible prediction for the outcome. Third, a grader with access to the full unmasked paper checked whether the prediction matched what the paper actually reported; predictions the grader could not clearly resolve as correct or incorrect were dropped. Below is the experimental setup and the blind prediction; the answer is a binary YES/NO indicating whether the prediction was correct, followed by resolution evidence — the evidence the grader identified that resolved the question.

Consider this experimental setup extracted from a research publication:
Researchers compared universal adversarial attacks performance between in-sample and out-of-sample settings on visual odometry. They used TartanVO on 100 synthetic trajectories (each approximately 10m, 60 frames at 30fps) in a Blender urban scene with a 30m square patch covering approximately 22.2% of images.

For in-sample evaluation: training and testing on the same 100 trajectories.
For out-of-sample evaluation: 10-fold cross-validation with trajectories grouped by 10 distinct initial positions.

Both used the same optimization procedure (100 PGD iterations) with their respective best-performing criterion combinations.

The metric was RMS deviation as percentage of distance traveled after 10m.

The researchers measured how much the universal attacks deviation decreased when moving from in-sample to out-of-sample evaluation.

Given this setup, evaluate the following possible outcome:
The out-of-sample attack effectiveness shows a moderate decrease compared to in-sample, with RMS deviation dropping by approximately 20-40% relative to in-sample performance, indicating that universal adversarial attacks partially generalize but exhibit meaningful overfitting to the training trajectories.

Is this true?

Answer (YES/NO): YES